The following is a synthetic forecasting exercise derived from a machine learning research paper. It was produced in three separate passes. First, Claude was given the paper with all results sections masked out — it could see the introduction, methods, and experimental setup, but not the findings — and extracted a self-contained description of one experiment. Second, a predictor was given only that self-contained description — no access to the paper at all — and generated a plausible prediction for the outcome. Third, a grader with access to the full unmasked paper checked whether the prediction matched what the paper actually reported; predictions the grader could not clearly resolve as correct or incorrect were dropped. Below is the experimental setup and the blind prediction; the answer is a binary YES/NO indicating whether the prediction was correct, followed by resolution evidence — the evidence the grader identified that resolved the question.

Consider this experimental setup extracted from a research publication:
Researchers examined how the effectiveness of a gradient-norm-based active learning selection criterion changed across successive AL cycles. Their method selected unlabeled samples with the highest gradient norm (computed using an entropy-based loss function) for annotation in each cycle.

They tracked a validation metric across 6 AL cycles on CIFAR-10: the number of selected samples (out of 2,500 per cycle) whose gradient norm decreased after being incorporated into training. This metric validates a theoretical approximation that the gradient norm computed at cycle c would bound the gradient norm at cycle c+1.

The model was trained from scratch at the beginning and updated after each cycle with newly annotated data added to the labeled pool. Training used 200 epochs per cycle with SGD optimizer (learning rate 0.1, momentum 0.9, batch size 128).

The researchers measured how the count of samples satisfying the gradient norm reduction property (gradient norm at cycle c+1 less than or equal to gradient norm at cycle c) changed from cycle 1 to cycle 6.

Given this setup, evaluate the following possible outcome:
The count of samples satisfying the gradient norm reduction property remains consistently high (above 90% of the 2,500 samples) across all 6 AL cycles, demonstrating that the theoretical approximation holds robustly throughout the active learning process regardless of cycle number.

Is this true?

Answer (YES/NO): NO